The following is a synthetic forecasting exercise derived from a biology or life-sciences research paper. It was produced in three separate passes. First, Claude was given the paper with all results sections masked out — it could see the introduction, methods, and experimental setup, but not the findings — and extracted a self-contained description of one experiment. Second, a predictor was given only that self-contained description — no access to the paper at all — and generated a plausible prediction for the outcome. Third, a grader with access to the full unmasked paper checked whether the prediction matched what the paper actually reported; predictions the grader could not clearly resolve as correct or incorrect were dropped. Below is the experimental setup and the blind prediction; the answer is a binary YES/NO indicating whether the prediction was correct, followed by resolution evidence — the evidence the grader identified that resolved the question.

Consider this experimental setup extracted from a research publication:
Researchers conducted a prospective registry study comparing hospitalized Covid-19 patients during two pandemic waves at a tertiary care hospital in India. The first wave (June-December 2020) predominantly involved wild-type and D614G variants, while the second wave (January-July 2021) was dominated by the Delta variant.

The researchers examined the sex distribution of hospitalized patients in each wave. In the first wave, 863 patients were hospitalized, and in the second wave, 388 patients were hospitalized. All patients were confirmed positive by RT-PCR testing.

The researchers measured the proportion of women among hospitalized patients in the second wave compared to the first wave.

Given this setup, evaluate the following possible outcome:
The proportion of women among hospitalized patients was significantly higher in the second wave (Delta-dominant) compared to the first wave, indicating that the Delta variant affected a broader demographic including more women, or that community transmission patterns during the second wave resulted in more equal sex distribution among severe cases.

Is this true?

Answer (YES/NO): YES